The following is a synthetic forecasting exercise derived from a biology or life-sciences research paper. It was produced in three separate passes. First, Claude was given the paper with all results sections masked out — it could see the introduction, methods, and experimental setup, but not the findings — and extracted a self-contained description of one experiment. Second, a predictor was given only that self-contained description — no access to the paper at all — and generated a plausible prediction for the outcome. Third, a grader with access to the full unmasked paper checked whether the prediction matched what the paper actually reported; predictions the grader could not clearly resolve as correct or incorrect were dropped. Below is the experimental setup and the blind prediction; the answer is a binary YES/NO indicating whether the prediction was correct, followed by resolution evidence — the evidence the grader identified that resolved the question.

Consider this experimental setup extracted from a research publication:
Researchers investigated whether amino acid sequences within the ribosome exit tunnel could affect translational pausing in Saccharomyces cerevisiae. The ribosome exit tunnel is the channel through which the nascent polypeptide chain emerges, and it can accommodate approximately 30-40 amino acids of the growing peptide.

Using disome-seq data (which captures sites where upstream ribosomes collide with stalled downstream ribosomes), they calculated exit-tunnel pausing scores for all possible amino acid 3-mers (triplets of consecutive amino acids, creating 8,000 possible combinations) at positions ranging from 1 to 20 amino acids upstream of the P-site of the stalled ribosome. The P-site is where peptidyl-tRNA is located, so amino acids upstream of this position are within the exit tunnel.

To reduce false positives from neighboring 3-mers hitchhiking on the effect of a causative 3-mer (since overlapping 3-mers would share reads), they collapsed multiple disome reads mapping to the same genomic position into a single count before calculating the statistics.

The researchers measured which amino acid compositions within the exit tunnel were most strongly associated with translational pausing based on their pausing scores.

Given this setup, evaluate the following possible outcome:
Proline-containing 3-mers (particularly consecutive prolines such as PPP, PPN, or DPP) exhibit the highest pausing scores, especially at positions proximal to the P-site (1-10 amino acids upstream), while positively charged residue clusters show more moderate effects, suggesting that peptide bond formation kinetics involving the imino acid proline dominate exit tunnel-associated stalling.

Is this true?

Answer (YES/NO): NO